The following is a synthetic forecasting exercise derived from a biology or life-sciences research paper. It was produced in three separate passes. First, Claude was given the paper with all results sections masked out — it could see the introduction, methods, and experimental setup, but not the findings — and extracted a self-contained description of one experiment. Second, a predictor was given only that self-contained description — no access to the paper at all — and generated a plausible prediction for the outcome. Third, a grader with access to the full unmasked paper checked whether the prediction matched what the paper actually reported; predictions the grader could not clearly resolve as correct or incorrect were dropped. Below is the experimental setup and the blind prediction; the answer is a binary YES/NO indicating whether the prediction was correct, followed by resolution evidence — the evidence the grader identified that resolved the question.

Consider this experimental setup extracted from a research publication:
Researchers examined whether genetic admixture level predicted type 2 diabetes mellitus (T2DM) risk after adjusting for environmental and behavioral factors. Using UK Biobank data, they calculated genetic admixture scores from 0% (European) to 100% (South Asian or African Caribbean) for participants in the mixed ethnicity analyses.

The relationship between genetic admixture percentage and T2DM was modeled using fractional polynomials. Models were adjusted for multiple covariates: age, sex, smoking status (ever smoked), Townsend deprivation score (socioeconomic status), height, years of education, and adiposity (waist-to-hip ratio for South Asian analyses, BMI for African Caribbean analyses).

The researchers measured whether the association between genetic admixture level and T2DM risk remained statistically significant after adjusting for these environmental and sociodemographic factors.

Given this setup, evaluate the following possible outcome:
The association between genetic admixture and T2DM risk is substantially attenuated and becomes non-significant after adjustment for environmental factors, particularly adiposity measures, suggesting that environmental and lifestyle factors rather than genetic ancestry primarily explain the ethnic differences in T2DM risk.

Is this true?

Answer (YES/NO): NO